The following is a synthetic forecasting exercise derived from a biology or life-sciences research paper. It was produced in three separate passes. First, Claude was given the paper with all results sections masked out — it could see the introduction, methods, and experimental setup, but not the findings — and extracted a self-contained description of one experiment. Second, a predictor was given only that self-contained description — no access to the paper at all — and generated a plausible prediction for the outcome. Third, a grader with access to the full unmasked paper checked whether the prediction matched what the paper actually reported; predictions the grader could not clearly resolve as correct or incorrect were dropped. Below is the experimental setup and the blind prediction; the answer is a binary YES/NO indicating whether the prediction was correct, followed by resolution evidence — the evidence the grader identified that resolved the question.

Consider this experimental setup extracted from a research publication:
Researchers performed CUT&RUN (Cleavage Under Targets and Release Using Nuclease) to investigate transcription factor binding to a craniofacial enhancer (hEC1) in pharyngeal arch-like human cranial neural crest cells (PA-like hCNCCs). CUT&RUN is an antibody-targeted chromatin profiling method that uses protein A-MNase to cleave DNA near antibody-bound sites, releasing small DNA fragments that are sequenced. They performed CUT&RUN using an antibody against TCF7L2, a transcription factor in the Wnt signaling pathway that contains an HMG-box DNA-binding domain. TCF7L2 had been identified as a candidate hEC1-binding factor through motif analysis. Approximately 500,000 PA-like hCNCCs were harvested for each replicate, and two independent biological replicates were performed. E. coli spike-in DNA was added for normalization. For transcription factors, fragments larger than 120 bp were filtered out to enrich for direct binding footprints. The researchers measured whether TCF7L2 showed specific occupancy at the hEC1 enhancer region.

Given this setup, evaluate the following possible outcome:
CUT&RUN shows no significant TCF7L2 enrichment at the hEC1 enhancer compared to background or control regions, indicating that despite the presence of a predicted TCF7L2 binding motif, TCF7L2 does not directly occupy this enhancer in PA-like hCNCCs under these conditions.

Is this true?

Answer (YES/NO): NO